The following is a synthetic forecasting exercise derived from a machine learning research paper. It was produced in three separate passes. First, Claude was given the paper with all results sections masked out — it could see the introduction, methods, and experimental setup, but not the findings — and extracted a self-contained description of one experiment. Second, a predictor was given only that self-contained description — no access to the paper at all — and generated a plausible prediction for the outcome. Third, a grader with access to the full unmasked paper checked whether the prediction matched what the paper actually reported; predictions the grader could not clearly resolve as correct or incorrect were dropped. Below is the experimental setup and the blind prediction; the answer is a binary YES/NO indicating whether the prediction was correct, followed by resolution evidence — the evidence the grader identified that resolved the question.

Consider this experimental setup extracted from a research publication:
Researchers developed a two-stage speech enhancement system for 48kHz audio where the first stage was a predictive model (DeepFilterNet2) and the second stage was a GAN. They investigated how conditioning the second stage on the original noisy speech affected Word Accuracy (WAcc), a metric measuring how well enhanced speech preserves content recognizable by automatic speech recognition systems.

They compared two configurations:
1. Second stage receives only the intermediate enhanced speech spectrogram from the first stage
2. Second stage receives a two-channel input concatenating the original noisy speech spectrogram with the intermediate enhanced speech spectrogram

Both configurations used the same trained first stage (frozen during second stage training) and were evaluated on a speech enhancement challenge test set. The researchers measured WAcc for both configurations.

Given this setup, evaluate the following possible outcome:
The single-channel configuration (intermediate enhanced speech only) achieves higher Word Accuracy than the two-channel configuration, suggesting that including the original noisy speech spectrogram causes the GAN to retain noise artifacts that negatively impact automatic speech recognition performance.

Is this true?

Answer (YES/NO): NO